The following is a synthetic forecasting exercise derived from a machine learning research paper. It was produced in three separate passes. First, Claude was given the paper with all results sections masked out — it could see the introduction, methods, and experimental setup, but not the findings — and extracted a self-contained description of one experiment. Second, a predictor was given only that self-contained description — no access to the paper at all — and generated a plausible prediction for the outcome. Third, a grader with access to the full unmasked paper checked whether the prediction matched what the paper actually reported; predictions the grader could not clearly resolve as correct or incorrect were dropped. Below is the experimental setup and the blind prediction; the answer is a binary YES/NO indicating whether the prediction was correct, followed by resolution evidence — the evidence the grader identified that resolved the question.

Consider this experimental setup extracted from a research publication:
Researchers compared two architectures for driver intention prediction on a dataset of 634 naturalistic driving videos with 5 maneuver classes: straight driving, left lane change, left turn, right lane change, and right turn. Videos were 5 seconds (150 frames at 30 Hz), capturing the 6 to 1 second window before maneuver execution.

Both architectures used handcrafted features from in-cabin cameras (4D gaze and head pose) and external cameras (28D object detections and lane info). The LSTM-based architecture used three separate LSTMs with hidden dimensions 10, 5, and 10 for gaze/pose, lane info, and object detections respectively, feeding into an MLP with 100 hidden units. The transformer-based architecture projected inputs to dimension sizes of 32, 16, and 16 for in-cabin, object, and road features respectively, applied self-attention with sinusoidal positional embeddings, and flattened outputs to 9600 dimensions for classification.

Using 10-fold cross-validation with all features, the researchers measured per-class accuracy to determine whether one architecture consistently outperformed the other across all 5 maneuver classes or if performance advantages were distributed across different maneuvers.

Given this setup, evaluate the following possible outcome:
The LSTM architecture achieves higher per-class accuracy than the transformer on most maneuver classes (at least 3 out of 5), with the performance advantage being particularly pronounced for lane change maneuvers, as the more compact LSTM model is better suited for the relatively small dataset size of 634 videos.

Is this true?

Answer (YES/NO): NO